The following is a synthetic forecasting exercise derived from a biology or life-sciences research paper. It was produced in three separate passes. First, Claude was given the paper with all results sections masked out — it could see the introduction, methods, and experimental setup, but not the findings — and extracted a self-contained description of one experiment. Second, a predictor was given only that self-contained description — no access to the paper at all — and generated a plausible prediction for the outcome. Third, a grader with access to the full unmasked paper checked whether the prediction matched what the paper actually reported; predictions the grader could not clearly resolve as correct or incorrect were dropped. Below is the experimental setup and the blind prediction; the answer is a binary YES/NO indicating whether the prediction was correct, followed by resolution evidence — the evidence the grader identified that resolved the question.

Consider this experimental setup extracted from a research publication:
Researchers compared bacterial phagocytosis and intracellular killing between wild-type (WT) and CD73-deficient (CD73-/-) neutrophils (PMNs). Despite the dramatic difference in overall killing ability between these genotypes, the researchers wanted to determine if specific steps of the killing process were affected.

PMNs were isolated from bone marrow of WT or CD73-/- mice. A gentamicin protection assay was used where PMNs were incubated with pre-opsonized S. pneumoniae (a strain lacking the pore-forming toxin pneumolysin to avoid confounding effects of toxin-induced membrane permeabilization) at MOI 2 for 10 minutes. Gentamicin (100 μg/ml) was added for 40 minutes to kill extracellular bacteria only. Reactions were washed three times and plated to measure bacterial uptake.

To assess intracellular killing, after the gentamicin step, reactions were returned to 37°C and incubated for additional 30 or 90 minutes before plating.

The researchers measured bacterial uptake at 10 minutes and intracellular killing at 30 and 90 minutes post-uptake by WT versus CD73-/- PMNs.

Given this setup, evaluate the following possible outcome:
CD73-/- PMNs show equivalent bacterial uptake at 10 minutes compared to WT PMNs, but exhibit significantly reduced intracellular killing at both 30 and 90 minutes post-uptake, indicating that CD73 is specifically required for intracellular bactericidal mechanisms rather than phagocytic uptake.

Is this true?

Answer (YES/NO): NO